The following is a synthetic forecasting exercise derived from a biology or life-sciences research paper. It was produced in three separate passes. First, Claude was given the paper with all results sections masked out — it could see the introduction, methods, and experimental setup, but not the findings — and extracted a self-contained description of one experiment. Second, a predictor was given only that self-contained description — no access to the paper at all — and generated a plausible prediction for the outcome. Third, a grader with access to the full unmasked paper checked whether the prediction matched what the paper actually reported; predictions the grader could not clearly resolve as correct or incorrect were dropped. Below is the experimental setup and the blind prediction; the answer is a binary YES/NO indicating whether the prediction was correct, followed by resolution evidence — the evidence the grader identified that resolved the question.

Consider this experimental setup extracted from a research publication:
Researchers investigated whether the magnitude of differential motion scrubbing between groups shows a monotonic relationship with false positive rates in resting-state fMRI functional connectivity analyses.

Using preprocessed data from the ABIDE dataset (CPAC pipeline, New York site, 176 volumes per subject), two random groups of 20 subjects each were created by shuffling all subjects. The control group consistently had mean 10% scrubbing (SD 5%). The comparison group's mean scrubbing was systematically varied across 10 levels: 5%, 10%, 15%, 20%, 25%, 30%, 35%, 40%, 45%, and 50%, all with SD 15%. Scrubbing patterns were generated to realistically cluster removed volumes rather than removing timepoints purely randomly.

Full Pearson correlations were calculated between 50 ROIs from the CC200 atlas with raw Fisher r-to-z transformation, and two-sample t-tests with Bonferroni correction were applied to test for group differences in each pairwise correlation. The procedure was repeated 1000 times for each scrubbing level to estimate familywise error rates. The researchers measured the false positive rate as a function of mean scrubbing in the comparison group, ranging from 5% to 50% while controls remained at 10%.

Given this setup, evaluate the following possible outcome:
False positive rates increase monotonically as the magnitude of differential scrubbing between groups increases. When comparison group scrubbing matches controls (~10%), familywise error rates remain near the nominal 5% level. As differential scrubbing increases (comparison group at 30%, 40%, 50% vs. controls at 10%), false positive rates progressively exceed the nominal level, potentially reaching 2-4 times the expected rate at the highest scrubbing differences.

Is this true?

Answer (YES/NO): NO